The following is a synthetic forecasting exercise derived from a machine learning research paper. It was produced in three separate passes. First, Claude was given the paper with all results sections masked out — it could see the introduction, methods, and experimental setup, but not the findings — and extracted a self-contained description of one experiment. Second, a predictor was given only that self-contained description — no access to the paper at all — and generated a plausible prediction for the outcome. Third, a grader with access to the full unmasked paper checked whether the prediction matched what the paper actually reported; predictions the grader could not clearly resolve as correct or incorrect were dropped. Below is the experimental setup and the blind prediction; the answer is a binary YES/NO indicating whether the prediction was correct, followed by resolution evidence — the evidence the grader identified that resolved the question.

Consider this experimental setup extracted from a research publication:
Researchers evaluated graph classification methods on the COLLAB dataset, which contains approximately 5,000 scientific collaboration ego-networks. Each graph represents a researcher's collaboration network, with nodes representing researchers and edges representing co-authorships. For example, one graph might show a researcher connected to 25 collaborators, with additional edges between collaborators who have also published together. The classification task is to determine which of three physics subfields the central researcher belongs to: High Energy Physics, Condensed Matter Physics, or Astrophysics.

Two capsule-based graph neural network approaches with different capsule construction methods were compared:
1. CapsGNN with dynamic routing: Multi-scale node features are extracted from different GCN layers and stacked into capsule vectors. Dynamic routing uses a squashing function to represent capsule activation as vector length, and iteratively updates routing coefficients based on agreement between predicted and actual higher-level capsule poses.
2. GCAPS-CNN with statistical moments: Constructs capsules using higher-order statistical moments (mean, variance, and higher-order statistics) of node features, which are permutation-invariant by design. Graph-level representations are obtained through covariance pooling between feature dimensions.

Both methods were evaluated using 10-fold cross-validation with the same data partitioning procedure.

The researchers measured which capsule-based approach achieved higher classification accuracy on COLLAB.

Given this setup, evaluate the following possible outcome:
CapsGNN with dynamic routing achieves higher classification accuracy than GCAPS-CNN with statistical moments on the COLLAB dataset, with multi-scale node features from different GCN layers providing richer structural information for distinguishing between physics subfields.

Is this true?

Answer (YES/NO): YES